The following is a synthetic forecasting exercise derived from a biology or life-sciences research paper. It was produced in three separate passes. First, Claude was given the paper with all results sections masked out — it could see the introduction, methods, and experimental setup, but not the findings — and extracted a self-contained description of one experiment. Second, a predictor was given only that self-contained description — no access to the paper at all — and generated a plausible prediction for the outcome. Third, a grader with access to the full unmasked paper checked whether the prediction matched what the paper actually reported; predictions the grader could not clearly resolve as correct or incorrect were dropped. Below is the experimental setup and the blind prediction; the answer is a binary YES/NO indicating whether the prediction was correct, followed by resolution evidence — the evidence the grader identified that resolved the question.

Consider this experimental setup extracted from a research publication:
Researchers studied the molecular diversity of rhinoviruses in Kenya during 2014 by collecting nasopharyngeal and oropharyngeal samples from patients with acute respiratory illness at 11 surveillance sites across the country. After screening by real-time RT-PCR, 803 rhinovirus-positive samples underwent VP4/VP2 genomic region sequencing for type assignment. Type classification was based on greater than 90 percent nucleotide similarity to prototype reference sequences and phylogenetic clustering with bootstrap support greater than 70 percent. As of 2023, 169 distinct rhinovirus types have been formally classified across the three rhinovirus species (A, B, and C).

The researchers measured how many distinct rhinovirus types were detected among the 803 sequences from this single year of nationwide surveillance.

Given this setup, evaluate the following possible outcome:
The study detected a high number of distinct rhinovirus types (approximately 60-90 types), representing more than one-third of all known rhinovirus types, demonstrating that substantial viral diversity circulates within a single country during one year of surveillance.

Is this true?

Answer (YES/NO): NO